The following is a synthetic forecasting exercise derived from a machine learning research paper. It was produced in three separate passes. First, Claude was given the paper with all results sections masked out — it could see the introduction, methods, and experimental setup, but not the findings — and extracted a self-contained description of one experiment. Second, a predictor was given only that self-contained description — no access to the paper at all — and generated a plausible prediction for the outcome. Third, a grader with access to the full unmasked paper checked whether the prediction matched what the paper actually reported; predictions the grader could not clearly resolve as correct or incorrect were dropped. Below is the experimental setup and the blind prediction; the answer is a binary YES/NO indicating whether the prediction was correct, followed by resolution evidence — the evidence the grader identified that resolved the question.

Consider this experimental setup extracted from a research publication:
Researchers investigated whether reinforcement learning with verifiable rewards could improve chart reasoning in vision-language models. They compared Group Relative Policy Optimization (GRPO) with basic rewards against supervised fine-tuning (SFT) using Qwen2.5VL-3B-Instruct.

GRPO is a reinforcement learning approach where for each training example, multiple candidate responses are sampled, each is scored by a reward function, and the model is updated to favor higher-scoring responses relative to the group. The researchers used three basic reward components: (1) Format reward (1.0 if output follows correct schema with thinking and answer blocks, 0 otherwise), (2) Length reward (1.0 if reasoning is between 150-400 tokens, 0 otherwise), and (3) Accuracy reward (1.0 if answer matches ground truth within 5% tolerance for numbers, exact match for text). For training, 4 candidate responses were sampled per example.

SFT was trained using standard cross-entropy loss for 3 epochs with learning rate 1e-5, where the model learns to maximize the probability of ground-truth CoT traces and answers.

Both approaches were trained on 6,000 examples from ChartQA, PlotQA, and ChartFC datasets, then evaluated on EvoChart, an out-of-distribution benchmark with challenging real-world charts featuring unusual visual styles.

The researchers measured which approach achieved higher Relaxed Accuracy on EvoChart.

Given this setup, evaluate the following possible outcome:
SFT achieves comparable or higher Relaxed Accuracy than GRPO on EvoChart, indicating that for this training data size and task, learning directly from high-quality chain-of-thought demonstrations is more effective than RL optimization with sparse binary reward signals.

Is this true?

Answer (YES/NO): YES